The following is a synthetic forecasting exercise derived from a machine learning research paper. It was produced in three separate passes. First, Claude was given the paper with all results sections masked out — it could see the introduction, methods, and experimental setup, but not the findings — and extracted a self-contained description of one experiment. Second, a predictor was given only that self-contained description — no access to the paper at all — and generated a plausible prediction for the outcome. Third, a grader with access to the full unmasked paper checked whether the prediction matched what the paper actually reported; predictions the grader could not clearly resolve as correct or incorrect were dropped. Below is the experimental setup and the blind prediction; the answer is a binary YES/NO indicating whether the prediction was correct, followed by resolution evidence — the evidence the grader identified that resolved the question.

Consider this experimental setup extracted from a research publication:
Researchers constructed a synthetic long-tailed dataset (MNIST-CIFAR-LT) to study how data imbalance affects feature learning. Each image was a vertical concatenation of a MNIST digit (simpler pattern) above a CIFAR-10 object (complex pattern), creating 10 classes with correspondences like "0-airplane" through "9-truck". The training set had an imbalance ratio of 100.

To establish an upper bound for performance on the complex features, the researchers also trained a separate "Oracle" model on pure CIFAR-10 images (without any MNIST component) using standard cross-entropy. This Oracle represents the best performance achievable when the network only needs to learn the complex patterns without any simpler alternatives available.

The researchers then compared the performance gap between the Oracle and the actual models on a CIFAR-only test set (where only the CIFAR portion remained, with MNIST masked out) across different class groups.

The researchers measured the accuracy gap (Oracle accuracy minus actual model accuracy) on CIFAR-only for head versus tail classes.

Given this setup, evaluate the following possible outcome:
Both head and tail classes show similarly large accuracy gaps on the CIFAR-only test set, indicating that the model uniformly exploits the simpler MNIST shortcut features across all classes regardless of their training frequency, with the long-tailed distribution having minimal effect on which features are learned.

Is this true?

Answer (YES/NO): NO